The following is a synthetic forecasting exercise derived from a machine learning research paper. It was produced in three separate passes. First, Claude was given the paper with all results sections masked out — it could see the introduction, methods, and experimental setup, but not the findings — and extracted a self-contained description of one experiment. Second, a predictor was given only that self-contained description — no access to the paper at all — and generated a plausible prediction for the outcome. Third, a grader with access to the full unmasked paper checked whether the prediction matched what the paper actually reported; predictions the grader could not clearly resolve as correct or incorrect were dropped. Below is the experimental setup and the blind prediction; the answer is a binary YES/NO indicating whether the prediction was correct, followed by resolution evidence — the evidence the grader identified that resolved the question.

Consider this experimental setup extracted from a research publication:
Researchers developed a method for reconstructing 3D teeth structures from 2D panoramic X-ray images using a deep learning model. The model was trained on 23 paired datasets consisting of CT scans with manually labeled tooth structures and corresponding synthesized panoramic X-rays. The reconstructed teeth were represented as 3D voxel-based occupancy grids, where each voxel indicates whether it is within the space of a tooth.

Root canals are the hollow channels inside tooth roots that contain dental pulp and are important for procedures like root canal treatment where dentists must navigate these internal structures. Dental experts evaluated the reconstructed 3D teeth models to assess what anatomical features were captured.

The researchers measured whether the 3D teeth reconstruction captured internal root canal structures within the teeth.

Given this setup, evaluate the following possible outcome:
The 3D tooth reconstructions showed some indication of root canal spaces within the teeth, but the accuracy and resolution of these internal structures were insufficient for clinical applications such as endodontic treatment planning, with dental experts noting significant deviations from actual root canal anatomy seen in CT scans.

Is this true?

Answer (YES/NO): NO